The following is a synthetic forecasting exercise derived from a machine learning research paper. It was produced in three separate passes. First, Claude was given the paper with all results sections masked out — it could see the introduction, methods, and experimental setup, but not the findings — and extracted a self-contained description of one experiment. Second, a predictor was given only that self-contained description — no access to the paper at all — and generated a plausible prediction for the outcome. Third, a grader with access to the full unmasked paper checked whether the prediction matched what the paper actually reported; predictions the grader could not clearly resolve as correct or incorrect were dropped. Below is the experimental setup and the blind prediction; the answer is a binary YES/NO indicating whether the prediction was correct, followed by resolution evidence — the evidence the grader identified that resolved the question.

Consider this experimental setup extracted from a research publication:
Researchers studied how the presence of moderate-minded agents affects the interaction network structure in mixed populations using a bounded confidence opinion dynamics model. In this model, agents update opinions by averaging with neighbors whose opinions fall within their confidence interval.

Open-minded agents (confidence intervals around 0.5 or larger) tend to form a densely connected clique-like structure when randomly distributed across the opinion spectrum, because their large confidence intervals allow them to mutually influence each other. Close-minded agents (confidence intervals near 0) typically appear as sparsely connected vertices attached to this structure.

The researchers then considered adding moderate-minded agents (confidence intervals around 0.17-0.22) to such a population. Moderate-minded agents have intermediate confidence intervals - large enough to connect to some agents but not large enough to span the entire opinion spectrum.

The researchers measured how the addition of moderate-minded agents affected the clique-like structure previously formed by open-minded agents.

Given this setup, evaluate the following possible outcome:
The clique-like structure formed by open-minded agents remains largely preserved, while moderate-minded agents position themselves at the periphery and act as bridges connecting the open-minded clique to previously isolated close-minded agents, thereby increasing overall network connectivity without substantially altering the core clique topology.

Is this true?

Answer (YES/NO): NO